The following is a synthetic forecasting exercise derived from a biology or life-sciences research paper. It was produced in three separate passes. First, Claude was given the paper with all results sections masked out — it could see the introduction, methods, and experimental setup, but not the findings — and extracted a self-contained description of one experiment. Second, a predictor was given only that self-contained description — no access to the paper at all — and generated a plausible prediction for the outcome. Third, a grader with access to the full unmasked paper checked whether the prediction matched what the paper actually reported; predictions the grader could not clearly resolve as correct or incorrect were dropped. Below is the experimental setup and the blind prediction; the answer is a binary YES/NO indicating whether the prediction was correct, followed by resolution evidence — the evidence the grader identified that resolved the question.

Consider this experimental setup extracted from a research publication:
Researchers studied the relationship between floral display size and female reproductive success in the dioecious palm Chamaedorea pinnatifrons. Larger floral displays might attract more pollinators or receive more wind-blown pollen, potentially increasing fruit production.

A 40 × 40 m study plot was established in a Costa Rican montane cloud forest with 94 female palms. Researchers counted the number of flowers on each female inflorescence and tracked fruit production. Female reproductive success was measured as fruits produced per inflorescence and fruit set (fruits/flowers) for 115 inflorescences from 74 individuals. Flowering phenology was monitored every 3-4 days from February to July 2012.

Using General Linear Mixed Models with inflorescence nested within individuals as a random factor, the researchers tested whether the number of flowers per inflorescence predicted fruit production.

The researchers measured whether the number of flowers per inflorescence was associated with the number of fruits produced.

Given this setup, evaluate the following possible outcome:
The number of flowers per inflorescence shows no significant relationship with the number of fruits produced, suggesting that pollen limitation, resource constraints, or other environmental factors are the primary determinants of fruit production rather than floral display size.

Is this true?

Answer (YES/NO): NO